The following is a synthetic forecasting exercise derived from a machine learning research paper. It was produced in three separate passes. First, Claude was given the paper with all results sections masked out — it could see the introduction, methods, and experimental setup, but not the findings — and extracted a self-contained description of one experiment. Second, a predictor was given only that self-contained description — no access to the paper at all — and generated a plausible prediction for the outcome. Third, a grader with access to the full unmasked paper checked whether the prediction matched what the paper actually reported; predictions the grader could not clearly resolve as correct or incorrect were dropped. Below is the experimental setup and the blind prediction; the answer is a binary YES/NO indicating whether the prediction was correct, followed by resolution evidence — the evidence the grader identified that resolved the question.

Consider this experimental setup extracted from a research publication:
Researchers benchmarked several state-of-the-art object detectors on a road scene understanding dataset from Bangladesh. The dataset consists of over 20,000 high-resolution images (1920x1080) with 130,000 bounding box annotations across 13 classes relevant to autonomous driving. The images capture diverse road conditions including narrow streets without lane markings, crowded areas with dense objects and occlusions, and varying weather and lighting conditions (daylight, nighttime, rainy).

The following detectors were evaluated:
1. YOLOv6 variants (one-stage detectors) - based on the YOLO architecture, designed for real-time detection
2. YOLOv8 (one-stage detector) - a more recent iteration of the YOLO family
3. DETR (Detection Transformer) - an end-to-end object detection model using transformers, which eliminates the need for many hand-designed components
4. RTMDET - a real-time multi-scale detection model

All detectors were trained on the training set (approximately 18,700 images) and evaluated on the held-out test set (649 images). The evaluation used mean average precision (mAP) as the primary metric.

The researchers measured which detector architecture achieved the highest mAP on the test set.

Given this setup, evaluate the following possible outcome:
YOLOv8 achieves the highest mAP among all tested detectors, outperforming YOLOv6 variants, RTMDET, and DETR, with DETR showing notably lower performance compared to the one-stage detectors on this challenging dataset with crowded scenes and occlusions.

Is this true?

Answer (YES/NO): NO